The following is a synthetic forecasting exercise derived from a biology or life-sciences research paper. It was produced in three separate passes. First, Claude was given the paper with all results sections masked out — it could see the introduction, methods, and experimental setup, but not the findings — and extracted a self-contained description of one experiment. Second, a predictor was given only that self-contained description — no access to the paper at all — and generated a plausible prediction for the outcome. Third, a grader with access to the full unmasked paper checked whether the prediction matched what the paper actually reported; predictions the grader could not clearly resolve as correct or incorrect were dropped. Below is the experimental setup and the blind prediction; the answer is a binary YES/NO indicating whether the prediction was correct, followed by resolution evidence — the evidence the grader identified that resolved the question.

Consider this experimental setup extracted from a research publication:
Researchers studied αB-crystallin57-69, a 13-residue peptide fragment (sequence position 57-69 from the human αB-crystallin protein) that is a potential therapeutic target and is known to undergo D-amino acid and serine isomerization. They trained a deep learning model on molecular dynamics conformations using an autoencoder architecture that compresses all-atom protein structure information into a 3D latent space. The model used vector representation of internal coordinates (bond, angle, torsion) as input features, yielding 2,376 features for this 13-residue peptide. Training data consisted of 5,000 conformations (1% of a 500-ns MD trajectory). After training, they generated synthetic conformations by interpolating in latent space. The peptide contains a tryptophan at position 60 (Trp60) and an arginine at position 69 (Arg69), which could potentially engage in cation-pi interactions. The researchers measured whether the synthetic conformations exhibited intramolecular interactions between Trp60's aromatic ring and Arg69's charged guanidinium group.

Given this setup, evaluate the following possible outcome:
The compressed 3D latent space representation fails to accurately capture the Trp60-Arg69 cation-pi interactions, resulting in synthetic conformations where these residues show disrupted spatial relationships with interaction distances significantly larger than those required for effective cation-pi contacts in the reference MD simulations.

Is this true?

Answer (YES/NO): NO